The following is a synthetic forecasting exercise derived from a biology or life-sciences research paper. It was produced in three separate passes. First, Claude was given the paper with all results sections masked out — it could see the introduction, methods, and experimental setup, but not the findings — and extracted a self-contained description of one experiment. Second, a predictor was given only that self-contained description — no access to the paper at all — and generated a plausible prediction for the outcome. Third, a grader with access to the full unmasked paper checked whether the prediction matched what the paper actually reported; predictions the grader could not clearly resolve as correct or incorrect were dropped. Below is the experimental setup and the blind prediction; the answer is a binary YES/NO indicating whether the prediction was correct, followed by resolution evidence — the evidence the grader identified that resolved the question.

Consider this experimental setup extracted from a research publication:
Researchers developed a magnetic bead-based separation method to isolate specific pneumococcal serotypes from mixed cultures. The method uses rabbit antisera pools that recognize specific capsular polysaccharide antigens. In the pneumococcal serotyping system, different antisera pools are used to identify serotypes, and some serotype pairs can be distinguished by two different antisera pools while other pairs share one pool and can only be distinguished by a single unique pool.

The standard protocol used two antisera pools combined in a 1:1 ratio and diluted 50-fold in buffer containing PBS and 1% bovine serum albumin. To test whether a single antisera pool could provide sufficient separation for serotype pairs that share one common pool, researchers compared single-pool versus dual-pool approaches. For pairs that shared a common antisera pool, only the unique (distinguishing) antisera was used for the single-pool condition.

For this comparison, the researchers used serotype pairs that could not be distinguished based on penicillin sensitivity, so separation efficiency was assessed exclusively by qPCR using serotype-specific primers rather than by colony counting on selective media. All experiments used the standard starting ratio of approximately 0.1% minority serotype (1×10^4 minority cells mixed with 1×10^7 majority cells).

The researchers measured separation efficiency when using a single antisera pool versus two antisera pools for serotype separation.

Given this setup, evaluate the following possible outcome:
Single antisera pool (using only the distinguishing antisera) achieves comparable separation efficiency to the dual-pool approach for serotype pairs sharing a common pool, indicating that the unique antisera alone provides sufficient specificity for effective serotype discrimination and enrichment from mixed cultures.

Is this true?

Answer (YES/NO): NO